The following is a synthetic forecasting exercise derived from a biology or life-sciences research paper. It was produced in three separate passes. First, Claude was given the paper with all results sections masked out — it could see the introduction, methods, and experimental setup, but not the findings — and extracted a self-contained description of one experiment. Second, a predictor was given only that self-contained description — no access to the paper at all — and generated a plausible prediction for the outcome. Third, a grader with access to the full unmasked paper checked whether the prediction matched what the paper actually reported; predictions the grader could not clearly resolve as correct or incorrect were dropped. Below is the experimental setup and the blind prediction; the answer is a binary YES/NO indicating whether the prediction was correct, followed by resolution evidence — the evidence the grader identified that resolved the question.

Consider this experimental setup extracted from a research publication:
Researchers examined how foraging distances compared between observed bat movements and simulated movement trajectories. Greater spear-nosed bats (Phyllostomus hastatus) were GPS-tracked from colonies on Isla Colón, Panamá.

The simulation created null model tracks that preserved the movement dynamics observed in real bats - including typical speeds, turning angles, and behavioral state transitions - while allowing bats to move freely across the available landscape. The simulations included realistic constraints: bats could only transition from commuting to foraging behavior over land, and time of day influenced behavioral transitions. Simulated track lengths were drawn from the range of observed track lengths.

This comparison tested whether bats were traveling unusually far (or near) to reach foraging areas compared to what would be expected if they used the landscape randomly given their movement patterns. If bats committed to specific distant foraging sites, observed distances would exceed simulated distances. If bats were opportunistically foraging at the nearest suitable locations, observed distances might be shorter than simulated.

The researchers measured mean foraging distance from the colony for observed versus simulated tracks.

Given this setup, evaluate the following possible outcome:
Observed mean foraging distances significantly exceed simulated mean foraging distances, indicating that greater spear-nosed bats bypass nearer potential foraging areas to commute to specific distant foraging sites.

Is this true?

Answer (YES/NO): NO